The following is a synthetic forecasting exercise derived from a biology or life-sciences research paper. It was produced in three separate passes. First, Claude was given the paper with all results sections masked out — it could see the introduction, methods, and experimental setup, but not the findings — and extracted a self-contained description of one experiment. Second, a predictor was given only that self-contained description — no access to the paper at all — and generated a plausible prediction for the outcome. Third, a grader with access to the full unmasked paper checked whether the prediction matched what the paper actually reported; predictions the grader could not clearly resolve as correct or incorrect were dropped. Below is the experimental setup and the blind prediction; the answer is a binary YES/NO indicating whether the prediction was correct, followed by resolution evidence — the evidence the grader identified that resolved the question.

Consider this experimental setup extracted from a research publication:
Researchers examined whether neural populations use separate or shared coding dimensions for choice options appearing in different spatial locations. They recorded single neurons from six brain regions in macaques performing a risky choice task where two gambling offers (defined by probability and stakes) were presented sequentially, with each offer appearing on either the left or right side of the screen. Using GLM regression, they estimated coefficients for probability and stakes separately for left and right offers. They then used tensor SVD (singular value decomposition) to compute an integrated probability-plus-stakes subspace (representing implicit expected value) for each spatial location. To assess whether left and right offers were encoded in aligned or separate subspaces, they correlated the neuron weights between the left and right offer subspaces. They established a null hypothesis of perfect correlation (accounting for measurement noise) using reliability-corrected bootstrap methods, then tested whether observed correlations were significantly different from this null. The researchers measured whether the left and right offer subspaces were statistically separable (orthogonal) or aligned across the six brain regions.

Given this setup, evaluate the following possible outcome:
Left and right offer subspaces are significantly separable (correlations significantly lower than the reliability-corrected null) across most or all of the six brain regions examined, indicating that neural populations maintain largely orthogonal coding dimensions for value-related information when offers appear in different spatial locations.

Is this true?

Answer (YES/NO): YES